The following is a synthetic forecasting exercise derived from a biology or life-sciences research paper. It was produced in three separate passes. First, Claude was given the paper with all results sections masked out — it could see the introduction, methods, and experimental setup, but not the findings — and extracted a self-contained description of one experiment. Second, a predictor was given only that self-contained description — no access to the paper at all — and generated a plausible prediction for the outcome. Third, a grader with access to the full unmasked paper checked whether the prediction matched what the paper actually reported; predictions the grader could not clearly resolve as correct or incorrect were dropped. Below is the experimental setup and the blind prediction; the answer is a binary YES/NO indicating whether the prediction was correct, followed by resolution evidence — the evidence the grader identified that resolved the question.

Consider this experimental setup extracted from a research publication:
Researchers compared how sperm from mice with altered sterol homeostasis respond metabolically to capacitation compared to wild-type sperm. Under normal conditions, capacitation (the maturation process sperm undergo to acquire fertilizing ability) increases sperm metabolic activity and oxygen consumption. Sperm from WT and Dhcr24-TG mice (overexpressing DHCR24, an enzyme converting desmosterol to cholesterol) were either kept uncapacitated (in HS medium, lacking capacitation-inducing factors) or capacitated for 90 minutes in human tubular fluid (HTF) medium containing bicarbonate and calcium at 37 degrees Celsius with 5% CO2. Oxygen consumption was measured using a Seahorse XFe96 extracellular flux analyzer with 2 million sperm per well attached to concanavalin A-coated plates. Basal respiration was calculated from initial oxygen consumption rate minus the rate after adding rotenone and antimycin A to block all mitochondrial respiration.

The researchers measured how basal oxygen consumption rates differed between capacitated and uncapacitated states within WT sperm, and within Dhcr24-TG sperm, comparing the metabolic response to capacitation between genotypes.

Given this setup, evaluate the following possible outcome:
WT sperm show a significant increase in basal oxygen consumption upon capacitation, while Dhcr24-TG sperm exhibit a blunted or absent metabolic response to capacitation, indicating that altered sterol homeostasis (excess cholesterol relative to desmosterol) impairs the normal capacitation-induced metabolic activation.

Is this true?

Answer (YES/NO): NO